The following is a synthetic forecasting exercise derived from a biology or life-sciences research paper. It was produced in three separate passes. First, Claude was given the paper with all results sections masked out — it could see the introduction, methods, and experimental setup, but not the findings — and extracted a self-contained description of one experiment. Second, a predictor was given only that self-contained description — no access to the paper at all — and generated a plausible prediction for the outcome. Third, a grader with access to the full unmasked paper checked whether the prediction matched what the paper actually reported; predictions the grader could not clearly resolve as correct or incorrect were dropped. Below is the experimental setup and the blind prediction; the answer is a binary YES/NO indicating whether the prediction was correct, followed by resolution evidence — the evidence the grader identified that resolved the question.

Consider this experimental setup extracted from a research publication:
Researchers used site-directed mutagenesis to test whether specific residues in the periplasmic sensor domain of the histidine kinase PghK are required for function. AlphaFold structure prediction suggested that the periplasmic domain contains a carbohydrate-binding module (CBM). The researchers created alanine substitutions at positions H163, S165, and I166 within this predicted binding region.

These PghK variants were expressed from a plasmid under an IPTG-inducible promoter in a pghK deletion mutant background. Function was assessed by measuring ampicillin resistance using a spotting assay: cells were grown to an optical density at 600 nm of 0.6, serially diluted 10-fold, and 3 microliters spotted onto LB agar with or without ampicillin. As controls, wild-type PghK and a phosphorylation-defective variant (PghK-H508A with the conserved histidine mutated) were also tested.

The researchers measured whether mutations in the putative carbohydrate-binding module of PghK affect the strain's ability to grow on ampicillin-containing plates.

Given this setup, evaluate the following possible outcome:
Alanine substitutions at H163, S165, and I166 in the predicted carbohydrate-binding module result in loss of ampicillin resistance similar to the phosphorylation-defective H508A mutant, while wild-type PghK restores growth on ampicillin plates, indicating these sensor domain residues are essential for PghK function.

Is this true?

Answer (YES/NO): NO